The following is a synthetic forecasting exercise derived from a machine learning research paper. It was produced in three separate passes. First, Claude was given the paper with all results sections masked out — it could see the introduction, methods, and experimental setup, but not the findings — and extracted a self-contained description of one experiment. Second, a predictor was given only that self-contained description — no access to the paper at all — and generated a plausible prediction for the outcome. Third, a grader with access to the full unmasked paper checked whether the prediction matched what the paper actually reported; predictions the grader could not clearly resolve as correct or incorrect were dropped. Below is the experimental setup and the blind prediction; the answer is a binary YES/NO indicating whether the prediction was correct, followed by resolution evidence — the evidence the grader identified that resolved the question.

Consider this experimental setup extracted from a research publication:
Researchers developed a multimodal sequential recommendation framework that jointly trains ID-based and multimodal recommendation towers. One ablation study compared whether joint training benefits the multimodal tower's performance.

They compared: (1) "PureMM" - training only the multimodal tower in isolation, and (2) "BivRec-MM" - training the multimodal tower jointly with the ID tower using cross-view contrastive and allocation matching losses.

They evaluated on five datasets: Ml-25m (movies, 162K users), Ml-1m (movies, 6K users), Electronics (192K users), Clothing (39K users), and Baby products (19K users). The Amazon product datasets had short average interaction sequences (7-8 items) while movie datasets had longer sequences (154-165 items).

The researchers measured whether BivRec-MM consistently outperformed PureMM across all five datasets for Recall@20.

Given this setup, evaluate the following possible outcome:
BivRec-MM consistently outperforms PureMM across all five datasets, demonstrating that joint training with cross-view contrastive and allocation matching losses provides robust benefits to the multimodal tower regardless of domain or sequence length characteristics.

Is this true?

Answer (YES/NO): NO